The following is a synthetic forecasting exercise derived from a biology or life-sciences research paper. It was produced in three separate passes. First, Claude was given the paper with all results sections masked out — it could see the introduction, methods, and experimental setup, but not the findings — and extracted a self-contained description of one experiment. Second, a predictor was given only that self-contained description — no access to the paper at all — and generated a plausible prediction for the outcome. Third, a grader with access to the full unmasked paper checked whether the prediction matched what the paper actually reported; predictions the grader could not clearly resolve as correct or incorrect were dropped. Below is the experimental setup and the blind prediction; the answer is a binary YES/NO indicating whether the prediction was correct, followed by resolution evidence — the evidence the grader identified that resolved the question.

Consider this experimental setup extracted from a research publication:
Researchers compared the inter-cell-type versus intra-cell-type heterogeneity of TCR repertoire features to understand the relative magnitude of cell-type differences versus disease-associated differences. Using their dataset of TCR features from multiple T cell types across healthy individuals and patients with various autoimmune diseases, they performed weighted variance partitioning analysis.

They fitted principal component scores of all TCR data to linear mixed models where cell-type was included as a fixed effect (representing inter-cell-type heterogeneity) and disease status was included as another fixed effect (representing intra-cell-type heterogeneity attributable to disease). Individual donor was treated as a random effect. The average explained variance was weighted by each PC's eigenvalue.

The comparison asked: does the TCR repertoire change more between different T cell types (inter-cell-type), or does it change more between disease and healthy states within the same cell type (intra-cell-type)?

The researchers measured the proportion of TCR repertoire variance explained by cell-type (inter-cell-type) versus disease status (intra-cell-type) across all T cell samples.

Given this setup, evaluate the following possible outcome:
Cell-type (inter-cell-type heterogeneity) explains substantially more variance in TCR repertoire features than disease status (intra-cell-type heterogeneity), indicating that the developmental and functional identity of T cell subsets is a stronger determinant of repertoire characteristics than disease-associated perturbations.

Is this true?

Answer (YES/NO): YES